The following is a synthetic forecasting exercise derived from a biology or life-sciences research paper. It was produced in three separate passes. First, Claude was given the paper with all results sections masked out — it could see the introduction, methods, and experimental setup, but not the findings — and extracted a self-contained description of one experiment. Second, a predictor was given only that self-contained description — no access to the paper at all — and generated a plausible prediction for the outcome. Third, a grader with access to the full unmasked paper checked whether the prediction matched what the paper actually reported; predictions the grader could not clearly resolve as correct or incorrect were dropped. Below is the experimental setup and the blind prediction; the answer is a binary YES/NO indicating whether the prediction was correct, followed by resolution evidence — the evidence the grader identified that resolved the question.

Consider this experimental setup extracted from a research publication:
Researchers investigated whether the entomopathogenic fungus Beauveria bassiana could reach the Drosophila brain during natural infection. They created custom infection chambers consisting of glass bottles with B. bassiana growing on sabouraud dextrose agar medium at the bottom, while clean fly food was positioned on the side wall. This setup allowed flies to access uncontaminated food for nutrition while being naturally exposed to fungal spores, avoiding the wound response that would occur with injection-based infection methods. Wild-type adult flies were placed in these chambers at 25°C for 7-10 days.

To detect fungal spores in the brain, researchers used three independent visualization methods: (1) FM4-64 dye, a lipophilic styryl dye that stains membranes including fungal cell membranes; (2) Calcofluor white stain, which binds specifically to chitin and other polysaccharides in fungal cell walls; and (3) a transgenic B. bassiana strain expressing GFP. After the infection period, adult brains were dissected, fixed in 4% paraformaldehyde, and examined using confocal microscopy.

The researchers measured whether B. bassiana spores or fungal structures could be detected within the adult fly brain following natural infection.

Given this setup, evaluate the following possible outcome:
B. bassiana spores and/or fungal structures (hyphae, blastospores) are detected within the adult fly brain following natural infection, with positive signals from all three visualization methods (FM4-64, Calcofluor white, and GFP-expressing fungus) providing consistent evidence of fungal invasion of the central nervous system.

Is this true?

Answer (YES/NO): YES